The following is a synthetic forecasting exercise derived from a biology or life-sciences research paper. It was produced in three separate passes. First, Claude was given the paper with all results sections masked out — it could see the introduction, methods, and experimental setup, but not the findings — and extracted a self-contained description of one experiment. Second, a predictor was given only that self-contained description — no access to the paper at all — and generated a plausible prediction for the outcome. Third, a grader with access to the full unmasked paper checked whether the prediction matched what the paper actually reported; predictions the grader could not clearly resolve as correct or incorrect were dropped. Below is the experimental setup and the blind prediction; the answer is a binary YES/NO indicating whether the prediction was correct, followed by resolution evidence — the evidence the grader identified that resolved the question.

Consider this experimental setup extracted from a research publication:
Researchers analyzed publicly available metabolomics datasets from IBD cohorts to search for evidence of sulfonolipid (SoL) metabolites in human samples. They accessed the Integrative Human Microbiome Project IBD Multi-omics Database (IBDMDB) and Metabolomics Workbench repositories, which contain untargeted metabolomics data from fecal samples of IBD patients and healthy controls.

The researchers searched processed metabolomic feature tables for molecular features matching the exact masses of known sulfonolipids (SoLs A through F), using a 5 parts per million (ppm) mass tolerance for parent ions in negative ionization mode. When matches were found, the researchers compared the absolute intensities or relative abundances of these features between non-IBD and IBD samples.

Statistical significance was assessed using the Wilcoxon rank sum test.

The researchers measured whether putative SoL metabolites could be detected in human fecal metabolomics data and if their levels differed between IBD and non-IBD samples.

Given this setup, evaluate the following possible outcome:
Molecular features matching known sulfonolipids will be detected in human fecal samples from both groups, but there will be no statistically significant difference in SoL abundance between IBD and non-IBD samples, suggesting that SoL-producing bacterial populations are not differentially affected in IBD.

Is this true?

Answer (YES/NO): NO